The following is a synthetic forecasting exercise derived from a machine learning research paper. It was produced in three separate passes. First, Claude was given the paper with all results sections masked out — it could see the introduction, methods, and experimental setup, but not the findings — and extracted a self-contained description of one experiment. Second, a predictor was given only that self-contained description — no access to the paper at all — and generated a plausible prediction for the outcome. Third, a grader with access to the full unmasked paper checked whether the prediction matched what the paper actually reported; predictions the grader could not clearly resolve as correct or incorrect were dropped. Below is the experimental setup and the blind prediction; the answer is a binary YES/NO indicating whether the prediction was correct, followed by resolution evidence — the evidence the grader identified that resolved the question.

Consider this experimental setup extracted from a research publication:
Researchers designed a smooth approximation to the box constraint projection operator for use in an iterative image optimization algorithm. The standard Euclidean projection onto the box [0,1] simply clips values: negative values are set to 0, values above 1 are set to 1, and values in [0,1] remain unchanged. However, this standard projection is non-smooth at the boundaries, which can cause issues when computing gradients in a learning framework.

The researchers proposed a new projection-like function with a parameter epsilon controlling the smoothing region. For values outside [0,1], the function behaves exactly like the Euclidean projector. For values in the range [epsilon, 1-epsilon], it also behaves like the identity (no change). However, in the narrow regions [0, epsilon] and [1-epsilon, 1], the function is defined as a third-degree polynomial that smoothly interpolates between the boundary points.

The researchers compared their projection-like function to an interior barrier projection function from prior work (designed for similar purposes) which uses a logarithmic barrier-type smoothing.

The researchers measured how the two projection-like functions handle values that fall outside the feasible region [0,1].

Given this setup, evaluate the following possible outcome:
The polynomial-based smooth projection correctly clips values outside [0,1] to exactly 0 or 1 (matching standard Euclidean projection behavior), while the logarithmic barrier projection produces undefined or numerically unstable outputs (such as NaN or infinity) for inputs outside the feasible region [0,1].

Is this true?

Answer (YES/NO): NO